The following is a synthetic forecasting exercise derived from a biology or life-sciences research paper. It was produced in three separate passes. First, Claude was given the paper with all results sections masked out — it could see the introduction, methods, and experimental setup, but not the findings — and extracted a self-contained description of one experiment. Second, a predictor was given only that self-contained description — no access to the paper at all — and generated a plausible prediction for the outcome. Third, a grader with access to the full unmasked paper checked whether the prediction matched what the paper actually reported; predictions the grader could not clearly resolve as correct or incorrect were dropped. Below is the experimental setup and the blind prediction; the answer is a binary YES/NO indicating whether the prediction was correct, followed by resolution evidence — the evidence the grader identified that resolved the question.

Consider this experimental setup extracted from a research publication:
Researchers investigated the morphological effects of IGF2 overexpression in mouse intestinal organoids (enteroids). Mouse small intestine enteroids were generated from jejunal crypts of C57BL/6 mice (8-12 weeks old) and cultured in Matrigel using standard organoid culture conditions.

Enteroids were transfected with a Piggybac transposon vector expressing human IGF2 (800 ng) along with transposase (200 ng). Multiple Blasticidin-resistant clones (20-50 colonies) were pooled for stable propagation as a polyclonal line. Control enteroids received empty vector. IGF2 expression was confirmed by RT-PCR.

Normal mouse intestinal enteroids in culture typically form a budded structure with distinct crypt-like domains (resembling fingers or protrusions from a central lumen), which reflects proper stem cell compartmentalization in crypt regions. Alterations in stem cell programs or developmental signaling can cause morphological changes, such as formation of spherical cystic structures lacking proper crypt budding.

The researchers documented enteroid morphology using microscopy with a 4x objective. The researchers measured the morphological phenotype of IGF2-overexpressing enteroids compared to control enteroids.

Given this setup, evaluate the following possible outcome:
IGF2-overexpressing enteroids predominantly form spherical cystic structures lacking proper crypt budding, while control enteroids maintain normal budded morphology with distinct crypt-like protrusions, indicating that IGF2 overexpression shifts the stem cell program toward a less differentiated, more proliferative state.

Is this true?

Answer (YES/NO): YES